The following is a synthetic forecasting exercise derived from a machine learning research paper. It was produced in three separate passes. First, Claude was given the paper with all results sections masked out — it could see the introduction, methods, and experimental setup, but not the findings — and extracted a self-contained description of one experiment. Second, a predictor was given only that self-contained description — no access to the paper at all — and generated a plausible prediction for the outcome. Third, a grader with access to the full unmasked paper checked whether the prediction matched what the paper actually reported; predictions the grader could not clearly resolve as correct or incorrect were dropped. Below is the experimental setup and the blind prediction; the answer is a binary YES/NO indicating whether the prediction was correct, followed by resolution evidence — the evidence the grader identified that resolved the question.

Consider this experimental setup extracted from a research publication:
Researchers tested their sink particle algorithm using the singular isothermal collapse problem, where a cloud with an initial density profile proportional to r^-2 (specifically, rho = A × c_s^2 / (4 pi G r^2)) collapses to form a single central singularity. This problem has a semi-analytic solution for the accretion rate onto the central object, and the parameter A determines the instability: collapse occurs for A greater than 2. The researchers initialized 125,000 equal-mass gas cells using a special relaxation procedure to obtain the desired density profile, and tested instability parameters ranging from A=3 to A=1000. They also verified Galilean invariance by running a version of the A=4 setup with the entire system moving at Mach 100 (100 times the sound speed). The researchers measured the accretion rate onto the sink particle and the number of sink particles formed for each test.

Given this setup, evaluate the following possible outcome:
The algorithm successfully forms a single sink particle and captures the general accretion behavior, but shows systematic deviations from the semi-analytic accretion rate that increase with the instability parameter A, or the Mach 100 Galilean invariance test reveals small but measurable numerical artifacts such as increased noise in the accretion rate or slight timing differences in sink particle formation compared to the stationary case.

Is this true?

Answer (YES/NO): NO